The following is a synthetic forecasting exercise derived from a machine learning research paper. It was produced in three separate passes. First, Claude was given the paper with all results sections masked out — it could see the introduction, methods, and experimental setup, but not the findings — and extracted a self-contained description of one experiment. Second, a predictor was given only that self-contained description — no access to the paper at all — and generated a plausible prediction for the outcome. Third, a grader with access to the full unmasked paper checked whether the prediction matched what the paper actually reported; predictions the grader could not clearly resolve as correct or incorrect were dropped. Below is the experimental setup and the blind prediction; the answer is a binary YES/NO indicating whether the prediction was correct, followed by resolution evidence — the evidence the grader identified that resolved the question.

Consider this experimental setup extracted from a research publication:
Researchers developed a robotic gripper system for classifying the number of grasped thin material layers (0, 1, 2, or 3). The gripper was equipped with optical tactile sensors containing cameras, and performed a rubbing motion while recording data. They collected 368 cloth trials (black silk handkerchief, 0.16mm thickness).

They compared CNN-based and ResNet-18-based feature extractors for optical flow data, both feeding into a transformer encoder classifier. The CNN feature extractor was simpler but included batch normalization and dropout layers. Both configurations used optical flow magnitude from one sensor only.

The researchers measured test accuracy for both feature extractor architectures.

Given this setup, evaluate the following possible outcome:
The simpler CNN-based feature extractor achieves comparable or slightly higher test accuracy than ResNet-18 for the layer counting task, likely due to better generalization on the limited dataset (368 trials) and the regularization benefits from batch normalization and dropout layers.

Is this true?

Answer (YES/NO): YES